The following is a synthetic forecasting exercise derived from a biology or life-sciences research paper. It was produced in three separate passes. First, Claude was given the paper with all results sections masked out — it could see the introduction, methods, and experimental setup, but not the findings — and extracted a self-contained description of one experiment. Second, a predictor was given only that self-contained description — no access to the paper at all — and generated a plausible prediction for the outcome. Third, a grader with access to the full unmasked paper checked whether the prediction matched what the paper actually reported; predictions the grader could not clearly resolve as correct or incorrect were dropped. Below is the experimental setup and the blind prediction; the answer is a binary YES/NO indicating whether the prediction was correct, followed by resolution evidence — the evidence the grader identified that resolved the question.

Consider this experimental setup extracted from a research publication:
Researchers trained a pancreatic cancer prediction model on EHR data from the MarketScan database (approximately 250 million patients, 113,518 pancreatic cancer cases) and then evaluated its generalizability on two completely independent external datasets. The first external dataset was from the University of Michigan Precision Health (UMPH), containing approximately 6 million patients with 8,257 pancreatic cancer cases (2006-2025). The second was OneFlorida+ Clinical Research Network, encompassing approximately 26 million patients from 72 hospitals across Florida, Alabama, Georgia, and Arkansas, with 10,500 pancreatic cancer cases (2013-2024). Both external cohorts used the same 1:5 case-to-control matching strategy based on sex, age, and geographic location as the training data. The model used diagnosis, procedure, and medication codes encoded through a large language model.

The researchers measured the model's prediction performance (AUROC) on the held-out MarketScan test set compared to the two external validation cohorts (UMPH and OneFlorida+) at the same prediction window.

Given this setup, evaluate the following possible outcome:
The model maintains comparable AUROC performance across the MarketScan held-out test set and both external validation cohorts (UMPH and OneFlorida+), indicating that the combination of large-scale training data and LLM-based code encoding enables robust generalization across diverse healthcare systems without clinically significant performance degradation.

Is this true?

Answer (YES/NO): NO